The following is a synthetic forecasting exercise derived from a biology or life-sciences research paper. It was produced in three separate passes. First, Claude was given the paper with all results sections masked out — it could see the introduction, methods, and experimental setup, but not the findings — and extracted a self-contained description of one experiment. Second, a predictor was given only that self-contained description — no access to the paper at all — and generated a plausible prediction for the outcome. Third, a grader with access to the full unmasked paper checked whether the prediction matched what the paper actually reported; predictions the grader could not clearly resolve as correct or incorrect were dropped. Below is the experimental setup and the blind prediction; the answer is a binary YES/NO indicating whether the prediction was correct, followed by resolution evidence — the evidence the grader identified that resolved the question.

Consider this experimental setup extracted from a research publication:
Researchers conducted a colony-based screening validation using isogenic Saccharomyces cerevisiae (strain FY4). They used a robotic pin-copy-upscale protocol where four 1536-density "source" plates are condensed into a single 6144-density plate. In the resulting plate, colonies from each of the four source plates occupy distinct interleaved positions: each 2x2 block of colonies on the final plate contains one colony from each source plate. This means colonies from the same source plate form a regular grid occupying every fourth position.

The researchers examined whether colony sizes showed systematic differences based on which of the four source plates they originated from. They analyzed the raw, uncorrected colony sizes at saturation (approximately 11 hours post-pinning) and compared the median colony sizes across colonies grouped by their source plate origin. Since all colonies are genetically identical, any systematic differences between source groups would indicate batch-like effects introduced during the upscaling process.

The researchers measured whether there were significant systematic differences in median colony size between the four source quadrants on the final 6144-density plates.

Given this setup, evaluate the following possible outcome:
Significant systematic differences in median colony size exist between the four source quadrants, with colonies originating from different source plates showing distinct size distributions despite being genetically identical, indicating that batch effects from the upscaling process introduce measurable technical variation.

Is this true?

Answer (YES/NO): YES